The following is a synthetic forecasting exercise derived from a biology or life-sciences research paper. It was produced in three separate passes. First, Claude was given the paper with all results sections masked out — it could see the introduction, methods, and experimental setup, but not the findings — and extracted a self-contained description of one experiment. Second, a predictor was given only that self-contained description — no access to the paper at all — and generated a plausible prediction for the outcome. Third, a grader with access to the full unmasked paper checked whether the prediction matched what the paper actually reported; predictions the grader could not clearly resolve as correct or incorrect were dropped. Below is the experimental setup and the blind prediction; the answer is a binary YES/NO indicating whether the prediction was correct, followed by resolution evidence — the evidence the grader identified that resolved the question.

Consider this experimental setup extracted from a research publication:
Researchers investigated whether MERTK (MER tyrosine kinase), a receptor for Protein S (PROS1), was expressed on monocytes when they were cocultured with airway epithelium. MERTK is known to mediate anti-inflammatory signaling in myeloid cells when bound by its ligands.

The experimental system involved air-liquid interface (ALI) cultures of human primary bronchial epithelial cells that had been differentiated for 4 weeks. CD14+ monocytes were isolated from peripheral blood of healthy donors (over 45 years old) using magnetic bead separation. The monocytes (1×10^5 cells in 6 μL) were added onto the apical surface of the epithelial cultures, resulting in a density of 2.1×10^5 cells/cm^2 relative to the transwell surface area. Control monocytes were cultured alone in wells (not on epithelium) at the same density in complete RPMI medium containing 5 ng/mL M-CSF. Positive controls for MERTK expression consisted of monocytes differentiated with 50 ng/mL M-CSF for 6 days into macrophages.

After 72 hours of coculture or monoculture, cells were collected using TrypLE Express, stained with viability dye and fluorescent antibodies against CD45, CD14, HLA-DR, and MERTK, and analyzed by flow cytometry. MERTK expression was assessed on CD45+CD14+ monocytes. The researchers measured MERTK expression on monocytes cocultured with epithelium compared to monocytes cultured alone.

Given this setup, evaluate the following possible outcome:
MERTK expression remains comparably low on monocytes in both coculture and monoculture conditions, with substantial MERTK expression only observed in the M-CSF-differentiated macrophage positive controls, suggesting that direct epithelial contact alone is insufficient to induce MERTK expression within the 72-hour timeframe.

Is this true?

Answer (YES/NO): NO